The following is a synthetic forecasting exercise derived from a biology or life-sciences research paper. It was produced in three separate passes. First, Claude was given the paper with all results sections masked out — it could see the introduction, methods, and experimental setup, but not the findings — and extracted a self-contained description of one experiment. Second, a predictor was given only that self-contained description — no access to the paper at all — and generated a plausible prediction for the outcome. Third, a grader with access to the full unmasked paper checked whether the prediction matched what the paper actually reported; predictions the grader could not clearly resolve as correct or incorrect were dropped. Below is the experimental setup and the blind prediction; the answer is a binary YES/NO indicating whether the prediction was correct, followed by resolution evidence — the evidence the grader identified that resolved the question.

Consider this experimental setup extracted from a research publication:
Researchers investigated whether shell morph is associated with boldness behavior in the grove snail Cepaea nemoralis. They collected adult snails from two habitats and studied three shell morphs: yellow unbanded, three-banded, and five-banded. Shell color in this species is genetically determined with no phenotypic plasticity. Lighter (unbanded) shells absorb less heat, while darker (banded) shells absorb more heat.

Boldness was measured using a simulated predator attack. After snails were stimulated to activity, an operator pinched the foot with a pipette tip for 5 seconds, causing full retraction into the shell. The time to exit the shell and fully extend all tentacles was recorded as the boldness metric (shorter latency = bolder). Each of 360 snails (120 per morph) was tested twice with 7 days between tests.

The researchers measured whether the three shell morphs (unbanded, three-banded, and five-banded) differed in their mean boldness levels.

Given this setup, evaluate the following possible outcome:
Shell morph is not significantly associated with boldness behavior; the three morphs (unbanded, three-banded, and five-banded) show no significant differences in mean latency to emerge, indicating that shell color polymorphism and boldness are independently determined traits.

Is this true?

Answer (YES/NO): NO